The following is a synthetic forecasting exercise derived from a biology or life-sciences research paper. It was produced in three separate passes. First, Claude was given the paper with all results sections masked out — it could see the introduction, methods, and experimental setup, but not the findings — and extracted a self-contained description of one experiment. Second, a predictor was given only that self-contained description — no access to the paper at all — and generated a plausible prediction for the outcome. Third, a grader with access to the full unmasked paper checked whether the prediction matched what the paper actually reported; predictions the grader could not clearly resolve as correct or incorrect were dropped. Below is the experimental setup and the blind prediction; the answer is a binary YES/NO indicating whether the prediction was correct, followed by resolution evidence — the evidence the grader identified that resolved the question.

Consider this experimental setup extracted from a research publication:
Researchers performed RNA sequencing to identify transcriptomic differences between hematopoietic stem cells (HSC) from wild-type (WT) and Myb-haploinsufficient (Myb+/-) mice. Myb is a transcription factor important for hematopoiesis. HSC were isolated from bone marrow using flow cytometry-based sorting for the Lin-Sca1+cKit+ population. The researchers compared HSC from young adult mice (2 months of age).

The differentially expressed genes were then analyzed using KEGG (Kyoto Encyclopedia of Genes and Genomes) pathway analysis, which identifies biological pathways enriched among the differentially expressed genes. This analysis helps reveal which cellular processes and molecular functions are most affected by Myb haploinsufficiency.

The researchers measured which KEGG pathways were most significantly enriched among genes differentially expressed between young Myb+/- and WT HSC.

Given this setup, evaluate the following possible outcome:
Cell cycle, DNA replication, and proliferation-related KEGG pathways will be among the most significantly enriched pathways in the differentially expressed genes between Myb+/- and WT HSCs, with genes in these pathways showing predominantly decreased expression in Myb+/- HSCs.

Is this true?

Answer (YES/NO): NO